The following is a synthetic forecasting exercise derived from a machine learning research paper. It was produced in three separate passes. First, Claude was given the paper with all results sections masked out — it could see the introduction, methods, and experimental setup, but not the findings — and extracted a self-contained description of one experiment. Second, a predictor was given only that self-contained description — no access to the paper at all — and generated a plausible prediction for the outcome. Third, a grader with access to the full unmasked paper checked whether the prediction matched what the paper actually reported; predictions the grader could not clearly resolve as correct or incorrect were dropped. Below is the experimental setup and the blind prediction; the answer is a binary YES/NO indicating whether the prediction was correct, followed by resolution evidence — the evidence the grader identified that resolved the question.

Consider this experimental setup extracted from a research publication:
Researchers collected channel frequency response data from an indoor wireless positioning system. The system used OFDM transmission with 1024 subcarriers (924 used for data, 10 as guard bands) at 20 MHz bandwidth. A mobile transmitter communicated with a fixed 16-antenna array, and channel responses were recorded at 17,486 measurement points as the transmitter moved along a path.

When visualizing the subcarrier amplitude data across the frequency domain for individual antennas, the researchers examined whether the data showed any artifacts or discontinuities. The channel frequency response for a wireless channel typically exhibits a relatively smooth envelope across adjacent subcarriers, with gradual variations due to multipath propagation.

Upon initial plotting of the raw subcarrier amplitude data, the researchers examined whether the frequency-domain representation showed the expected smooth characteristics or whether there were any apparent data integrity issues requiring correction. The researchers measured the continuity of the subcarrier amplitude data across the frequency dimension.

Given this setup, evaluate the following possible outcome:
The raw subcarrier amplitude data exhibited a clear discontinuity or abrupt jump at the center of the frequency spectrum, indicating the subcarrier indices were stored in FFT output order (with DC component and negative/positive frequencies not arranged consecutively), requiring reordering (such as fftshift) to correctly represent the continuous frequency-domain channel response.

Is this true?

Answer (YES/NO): YES